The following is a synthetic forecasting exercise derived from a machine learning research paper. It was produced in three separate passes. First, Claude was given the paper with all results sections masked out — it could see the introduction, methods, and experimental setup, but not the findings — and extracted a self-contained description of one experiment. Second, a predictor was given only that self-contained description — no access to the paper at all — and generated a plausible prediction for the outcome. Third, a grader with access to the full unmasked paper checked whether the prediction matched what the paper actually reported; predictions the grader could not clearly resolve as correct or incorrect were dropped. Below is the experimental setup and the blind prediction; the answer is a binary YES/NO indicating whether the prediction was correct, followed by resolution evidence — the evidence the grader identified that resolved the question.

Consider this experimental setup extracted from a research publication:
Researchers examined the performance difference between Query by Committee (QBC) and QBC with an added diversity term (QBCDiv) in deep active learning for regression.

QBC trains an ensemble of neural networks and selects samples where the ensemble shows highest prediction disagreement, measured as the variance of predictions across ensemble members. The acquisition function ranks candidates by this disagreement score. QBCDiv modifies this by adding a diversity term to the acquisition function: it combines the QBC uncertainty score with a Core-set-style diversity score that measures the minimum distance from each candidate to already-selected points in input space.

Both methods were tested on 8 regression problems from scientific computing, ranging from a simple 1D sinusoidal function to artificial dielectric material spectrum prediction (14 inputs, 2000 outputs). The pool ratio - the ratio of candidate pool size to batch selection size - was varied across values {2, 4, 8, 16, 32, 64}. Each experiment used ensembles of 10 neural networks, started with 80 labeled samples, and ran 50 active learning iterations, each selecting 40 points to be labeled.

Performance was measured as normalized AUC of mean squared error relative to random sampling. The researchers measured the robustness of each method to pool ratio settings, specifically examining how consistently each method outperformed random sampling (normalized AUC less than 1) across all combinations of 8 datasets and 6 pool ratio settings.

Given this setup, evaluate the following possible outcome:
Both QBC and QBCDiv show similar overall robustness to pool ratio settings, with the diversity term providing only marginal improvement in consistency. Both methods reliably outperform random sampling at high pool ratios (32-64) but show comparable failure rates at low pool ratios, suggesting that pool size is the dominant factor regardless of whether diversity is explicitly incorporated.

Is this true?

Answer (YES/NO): NO